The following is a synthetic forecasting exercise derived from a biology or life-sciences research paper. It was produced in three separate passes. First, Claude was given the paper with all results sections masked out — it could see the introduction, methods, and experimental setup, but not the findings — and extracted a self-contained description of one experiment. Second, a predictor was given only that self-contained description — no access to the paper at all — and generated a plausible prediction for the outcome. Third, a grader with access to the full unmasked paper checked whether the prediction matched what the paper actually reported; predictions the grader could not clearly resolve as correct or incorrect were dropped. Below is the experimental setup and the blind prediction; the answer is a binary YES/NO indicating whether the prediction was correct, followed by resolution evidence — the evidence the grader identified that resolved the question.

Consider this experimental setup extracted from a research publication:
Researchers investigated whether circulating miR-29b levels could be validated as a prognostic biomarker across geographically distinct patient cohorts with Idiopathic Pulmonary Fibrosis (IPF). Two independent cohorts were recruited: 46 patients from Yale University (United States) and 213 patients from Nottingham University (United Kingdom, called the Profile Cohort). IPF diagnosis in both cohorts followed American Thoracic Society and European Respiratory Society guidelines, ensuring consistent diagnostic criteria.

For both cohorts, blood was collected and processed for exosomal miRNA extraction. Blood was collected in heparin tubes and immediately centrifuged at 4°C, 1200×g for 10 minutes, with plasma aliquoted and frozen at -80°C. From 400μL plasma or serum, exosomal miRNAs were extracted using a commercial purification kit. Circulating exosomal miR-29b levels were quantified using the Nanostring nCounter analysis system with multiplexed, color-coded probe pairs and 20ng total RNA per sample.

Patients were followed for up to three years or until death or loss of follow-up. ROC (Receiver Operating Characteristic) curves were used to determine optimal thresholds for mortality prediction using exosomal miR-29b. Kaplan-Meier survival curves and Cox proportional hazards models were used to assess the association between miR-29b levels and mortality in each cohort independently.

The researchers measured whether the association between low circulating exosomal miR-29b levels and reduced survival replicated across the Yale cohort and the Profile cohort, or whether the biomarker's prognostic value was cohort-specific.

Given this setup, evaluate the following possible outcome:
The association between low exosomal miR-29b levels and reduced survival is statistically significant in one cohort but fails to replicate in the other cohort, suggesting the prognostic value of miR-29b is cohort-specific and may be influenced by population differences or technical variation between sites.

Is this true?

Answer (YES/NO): NO